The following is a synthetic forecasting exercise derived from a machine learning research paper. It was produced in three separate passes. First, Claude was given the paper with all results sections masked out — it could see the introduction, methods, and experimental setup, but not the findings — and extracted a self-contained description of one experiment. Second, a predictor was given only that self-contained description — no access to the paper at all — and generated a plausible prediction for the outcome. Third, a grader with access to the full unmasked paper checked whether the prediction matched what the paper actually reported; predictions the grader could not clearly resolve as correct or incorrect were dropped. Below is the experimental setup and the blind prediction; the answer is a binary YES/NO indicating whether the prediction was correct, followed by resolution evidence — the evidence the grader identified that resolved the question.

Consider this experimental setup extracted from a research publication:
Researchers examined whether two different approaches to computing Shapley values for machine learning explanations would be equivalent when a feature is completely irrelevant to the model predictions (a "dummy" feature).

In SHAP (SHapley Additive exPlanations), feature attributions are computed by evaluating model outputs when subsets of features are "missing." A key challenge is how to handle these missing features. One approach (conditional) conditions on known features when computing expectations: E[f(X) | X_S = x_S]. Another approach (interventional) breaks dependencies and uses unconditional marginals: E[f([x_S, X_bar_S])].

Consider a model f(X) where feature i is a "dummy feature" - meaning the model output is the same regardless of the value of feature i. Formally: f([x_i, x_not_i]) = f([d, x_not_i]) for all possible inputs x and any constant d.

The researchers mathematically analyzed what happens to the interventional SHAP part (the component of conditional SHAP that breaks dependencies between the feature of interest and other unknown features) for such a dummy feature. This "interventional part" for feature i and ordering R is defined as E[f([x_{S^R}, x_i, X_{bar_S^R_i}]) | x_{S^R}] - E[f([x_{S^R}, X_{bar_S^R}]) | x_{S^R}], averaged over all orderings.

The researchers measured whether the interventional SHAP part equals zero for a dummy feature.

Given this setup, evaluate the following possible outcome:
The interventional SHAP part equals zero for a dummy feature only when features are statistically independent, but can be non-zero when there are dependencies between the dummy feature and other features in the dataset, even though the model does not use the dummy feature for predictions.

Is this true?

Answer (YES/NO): NO